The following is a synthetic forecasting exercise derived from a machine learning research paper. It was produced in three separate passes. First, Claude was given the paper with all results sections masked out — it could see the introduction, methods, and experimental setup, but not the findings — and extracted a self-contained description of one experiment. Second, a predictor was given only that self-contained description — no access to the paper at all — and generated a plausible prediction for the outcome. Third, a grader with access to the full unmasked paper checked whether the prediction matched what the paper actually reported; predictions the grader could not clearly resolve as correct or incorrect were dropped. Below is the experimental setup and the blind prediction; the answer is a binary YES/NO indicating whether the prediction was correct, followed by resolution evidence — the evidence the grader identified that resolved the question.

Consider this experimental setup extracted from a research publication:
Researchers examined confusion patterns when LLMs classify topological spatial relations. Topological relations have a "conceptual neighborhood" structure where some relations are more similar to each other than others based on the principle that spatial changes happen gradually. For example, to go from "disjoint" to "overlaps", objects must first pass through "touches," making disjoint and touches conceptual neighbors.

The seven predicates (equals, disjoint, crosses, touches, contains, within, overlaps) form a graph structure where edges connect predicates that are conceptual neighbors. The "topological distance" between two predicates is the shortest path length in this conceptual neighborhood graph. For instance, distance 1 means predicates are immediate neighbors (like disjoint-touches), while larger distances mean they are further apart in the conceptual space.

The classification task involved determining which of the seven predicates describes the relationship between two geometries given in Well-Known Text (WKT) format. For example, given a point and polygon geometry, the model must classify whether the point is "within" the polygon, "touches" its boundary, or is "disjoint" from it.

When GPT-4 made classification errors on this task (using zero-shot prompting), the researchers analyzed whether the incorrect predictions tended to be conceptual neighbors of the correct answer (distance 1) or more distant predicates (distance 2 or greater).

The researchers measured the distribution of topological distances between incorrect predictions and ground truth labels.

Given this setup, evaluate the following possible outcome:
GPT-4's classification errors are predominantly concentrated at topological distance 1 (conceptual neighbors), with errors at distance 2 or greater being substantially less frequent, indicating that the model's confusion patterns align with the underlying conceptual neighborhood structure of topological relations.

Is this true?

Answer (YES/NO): YES